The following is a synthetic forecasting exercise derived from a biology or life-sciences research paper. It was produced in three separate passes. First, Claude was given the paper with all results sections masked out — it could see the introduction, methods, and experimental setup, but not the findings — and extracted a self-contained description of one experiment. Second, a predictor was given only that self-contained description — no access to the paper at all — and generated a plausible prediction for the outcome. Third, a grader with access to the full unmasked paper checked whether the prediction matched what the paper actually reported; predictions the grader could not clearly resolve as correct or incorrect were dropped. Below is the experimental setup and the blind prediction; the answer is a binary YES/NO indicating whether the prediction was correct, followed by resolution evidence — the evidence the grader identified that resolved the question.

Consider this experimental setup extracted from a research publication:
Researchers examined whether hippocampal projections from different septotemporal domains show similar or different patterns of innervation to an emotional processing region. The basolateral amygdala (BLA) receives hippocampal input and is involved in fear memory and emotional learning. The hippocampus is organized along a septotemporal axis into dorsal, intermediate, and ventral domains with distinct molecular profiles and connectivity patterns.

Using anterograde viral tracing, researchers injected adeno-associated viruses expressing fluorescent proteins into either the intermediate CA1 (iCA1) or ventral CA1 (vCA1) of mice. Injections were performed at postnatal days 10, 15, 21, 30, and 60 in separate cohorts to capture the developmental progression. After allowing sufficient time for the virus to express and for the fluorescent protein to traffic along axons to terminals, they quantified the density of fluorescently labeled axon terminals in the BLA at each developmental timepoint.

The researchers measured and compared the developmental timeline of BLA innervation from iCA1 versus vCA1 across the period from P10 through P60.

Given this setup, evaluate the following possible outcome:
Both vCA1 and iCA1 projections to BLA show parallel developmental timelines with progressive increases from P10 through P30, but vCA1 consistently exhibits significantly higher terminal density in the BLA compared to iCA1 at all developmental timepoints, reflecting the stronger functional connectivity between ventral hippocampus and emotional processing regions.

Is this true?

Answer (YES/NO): NO